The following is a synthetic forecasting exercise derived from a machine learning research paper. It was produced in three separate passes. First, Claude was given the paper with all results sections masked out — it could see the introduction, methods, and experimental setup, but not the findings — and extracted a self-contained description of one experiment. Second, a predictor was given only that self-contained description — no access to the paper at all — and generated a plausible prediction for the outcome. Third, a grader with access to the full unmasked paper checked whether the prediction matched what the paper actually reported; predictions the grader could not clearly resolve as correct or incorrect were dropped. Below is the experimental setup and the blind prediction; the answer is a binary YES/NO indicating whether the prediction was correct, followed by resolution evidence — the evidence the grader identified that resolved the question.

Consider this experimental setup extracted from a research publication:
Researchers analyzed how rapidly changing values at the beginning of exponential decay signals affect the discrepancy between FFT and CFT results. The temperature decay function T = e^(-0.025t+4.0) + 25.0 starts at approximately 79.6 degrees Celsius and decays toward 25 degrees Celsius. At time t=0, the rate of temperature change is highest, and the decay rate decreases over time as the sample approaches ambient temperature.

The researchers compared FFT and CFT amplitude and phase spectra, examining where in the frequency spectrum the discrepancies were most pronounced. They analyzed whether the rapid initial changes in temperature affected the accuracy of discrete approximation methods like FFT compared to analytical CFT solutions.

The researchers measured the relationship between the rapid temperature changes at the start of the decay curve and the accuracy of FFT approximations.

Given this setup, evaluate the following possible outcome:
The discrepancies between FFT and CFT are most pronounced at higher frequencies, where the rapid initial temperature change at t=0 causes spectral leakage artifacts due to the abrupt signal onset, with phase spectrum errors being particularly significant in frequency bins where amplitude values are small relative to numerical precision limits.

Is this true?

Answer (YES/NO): NO